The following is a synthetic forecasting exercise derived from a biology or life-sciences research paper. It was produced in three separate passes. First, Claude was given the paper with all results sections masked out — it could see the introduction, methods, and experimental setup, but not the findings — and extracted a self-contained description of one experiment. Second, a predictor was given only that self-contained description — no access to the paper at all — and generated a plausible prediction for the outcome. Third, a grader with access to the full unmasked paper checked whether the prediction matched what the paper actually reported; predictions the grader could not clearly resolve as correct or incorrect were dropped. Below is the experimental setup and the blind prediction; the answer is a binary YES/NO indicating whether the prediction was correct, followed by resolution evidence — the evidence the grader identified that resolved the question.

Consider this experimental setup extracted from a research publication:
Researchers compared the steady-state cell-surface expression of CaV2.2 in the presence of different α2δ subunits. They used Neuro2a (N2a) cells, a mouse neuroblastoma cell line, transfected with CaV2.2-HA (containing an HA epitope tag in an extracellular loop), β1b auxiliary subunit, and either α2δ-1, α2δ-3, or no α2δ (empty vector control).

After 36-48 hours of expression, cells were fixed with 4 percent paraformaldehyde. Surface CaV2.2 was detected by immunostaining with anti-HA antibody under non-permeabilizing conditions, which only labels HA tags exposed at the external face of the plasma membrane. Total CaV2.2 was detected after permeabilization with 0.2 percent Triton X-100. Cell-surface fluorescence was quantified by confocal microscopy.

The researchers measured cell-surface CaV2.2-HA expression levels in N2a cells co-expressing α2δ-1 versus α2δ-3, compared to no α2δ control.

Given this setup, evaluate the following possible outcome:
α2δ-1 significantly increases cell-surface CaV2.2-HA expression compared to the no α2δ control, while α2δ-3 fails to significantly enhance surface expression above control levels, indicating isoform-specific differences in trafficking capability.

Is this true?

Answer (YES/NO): NO